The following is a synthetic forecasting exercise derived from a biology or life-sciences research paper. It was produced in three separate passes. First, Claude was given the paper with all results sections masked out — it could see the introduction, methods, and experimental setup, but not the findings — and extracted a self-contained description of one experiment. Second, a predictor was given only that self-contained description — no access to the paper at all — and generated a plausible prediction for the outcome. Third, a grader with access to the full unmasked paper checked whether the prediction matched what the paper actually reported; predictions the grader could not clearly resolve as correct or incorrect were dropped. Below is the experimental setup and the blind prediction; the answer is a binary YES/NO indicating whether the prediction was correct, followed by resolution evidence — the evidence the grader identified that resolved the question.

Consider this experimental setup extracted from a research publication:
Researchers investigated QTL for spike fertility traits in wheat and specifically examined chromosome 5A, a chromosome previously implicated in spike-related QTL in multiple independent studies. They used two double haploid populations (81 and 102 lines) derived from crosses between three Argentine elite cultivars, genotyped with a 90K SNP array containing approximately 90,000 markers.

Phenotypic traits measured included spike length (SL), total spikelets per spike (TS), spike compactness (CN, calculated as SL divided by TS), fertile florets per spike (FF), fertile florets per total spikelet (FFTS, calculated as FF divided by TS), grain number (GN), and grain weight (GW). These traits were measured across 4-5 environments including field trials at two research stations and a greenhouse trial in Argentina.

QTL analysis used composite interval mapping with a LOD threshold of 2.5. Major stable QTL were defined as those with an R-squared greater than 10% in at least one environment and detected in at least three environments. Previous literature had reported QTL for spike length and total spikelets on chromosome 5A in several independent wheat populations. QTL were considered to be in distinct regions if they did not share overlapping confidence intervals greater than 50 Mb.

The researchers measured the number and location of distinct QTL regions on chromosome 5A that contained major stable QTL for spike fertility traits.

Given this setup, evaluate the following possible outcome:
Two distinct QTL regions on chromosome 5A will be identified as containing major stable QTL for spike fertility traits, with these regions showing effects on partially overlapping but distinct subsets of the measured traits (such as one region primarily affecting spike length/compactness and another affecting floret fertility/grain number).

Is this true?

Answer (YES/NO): YES